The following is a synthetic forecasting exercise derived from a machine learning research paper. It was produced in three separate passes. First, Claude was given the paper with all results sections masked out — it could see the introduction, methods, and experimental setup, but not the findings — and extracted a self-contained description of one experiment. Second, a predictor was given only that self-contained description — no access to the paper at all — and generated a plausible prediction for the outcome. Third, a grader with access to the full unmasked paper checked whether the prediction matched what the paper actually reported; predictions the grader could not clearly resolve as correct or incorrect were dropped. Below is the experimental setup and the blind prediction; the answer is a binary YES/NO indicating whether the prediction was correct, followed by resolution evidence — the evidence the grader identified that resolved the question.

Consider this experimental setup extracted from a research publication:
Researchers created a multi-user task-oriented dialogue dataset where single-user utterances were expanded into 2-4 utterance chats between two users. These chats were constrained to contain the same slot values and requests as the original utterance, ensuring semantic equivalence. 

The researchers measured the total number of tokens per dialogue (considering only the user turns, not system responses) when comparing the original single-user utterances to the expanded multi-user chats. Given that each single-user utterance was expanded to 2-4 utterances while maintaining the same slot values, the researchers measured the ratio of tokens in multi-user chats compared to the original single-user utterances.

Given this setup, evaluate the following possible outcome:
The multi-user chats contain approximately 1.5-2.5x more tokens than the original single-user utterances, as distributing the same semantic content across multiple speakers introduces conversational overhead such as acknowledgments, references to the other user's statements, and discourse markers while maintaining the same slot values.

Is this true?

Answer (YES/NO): YES